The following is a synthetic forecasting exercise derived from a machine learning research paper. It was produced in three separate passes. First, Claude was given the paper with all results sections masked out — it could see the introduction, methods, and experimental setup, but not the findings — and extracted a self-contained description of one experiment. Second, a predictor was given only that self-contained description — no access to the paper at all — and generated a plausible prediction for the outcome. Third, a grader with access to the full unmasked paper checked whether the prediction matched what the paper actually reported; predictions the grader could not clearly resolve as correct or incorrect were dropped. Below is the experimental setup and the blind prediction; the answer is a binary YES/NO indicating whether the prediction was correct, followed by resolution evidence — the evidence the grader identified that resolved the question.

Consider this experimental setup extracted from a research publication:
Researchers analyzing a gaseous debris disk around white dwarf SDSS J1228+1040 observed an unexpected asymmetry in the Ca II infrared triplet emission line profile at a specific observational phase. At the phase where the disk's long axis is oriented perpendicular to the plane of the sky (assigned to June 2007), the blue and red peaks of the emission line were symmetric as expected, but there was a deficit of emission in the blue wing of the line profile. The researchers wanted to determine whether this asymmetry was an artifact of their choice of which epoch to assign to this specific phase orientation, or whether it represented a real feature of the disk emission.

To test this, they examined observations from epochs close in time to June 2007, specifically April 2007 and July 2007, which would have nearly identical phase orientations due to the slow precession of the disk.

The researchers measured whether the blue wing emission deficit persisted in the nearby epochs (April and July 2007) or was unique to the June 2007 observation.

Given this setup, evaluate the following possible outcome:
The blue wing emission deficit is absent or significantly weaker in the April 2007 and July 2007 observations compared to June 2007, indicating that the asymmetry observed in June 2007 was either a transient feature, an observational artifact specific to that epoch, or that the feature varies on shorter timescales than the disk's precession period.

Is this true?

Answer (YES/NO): NO